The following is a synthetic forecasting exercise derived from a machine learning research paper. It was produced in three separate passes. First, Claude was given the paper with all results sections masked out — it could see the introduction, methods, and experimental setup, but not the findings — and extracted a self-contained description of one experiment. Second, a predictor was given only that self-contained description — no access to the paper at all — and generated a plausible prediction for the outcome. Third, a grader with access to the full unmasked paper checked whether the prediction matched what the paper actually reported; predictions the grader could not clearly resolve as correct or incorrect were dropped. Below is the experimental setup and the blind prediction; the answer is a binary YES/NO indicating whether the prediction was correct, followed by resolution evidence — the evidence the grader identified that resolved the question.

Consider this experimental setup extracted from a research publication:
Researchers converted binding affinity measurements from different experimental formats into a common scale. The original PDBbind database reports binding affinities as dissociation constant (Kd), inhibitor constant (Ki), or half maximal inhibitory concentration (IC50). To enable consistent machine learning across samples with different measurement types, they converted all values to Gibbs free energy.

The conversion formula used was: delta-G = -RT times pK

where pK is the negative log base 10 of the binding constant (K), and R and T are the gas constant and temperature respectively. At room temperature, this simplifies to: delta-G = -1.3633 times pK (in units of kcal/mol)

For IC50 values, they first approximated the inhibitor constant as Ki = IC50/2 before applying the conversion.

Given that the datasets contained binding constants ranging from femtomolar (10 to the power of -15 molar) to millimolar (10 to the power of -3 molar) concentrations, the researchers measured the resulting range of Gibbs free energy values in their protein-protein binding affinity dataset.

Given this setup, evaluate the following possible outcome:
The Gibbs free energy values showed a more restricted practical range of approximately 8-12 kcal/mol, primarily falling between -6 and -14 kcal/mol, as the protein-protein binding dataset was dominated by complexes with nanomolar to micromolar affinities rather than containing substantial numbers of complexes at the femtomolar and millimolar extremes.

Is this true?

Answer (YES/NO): NO